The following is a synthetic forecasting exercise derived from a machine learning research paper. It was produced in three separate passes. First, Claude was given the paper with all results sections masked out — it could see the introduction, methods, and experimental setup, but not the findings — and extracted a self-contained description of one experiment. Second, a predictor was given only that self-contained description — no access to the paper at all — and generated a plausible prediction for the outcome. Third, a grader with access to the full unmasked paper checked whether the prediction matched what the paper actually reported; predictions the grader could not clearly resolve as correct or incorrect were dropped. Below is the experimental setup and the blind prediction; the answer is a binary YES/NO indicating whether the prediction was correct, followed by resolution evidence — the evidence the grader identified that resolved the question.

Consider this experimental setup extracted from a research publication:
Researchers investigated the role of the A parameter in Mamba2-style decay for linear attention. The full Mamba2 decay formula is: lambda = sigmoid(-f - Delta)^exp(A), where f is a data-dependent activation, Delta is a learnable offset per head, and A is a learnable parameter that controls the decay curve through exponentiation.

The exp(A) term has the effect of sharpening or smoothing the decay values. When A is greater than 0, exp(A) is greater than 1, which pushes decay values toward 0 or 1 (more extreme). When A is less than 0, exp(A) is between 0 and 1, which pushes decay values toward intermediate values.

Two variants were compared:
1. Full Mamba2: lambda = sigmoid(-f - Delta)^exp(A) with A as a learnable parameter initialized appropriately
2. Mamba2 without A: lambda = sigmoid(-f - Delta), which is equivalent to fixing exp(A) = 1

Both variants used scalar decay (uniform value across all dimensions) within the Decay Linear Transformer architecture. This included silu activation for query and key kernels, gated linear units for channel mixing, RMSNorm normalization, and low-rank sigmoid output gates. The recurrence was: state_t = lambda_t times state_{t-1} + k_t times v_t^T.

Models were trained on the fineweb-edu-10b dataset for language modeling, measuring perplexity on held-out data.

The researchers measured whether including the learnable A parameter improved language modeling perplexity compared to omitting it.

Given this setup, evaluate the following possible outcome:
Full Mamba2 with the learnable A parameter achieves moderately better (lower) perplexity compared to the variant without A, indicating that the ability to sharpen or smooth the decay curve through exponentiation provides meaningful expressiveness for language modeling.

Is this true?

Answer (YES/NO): NO